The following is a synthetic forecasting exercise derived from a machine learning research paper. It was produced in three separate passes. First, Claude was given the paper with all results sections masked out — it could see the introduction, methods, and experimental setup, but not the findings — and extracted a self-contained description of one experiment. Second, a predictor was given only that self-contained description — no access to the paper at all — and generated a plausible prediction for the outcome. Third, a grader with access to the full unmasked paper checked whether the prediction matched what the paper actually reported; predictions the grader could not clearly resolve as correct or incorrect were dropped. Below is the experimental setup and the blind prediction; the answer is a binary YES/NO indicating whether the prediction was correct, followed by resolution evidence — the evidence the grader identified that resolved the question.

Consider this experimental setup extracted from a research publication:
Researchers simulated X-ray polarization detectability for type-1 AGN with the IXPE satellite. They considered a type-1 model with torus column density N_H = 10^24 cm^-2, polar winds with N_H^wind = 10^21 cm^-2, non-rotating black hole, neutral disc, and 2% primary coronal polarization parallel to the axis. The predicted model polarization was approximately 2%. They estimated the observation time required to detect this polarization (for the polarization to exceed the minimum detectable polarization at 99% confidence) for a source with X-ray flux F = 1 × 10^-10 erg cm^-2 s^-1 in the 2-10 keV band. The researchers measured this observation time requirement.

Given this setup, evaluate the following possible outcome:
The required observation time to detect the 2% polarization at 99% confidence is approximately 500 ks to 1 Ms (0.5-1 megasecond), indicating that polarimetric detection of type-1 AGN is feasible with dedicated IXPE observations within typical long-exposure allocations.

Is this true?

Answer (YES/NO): NO